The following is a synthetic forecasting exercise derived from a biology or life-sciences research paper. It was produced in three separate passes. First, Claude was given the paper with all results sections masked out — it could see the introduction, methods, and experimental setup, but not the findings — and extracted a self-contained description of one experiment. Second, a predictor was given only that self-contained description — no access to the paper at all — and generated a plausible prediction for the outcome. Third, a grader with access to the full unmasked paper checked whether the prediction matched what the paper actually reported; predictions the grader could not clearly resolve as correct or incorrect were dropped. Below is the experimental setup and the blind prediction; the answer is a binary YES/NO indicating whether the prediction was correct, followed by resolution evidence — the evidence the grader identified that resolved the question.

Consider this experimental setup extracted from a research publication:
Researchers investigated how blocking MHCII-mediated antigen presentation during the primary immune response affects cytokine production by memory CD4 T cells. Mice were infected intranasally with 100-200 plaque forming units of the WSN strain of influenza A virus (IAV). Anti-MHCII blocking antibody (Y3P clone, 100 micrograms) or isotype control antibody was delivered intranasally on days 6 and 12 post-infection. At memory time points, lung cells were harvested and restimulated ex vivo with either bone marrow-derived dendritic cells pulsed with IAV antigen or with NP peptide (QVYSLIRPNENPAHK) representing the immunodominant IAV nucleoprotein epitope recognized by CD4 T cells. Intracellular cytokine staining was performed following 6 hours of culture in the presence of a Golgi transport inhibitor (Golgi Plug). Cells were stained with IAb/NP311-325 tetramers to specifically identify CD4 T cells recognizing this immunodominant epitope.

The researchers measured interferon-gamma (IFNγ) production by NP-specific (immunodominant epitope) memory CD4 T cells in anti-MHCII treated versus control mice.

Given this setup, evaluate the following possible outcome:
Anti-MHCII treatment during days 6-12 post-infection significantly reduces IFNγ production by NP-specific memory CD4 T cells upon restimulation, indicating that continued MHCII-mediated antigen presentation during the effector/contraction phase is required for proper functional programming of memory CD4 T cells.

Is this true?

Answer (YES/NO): YES